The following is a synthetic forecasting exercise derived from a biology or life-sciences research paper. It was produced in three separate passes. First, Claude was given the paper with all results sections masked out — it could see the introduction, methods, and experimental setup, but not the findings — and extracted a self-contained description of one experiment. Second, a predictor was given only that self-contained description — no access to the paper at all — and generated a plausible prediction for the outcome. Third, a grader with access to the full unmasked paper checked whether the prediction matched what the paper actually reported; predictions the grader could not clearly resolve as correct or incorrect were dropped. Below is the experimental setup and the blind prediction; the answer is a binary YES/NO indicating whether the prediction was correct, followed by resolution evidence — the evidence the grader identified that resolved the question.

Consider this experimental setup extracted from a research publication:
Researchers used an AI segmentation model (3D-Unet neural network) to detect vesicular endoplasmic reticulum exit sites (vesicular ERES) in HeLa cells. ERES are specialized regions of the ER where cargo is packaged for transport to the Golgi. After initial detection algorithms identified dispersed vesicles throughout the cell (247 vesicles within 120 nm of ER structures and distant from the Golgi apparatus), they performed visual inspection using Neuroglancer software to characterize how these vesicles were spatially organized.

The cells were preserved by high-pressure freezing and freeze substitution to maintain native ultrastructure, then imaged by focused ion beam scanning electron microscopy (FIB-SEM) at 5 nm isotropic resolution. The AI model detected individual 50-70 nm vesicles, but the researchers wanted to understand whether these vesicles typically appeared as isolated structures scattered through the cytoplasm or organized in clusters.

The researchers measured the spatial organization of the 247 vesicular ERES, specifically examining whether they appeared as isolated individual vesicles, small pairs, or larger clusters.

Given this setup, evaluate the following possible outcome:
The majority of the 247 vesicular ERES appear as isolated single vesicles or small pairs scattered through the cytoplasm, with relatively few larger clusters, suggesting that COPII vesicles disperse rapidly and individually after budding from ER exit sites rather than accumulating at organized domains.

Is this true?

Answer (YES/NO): NO